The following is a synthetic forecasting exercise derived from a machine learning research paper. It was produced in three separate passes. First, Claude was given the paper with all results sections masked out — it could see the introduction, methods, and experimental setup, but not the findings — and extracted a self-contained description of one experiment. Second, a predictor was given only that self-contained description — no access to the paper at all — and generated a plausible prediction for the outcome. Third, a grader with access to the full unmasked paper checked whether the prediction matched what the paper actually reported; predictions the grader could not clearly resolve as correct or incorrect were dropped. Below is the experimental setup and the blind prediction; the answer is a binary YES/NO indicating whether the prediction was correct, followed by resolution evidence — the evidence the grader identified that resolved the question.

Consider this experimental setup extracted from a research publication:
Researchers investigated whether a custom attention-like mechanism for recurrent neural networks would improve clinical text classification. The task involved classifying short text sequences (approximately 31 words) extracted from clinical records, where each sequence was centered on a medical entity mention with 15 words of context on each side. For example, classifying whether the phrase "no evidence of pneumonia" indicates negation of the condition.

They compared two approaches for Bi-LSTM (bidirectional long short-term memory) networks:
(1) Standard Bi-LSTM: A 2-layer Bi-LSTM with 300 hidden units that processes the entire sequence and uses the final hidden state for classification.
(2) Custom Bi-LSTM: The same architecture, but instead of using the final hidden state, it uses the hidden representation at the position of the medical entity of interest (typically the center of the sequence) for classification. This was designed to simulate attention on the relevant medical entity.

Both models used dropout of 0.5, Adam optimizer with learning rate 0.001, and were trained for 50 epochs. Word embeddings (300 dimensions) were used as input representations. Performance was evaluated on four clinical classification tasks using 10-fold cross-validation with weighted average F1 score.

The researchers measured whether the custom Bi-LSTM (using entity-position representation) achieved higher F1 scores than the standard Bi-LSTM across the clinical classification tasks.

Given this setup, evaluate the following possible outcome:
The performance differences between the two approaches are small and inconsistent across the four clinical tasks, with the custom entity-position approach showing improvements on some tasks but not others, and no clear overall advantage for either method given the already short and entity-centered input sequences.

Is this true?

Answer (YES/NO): NO